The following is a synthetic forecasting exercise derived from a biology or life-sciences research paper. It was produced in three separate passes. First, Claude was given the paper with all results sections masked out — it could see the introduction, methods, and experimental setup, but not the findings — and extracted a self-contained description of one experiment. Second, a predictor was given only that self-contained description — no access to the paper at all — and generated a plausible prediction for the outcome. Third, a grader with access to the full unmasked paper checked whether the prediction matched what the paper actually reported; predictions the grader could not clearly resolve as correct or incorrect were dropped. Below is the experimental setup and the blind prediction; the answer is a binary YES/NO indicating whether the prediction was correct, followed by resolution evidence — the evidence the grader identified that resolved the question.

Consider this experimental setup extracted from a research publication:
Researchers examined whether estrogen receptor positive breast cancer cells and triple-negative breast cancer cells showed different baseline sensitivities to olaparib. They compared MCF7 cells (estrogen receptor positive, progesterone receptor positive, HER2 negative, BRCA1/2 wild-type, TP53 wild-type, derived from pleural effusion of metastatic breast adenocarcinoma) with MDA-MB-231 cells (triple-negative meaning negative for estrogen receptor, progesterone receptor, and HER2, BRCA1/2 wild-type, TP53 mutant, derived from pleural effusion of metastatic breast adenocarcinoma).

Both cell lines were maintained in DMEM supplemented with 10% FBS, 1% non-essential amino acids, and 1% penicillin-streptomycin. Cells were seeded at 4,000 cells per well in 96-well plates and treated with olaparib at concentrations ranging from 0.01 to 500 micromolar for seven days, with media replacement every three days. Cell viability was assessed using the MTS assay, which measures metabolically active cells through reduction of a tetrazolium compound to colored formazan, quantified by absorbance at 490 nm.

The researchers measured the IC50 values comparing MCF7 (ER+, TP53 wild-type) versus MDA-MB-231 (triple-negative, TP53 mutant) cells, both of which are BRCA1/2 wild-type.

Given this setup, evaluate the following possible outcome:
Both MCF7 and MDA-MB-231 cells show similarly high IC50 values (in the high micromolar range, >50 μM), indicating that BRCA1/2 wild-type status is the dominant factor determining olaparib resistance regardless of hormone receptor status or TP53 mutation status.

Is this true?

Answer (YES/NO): NO